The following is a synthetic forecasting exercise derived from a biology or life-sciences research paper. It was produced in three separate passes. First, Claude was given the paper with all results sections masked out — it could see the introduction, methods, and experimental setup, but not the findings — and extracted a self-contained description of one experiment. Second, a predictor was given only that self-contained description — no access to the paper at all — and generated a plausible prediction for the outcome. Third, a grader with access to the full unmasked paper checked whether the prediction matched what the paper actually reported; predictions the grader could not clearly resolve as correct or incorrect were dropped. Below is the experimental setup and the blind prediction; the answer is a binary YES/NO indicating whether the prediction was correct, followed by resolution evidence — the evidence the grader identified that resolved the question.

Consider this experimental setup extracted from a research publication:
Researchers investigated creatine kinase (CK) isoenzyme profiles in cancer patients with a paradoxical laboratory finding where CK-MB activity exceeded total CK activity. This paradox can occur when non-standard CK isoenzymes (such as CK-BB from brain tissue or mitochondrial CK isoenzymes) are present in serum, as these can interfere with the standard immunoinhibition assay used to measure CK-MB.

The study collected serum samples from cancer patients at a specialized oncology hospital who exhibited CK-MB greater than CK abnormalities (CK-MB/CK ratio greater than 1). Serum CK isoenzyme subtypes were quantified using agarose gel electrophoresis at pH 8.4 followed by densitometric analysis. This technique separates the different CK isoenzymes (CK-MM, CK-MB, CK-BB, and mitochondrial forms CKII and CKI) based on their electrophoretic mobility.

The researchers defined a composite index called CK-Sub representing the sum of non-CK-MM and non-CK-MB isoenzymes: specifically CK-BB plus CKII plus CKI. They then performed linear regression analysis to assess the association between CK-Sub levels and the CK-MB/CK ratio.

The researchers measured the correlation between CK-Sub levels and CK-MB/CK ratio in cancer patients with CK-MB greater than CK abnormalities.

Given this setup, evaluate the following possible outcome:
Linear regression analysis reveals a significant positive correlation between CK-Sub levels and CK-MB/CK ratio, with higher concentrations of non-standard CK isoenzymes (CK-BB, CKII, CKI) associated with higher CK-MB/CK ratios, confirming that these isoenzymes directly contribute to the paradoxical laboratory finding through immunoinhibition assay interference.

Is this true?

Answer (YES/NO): NO